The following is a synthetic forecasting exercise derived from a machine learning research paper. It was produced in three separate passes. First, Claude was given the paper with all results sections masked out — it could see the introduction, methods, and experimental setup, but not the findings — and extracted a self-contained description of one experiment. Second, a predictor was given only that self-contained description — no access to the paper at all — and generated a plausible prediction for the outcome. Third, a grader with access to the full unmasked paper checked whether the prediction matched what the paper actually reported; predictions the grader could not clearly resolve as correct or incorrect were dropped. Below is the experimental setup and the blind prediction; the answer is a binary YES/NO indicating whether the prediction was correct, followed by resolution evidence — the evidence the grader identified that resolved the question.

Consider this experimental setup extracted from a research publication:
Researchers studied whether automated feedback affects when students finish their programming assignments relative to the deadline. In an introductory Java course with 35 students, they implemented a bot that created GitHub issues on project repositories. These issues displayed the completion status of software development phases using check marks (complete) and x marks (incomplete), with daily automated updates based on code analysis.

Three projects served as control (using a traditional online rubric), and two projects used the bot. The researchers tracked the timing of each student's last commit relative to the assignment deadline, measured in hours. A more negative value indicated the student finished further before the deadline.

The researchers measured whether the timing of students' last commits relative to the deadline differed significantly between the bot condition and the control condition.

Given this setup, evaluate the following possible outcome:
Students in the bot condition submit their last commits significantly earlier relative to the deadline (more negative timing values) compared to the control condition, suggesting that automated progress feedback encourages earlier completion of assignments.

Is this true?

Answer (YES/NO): NO